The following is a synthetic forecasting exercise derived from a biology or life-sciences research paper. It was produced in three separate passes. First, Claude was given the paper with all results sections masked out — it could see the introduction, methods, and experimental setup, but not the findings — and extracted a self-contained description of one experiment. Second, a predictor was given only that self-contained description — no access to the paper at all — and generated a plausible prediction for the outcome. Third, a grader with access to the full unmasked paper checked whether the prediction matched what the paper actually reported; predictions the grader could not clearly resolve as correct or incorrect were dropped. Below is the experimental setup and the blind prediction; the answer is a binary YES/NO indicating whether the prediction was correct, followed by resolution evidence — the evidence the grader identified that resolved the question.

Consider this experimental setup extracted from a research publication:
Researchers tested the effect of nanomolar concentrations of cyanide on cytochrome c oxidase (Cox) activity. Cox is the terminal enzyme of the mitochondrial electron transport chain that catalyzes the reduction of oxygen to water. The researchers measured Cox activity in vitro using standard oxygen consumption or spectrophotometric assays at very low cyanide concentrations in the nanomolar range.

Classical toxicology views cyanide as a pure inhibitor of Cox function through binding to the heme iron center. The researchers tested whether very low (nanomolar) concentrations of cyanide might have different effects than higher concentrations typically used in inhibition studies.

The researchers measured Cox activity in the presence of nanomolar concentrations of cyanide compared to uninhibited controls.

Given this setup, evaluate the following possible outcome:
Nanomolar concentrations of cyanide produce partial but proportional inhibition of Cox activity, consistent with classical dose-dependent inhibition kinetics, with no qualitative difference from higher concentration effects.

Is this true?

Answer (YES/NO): NO